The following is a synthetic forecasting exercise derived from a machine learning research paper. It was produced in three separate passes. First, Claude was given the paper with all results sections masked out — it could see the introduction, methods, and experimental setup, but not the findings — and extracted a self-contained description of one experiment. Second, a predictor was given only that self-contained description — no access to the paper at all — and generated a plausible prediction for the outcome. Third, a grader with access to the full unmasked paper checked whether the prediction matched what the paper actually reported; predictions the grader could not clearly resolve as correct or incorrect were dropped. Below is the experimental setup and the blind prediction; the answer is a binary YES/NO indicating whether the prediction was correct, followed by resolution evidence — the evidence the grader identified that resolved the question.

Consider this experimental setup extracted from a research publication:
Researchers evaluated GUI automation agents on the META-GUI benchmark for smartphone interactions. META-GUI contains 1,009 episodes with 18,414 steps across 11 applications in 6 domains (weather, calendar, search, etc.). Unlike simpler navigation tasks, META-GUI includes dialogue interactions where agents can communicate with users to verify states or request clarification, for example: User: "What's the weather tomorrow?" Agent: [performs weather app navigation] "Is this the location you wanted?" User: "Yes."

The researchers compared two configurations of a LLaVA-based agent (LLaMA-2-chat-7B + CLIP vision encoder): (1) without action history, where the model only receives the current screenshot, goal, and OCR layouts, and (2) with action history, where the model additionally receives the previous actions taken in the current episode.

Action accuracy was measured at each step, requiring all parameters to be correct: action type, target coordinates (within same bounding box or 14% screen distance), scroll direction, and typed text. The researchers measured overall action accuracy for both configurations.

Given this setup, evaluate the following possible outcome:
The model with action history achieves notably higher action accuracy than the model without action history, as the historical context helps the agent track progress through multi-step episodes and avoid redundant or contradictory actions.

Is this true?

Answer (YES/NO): YES